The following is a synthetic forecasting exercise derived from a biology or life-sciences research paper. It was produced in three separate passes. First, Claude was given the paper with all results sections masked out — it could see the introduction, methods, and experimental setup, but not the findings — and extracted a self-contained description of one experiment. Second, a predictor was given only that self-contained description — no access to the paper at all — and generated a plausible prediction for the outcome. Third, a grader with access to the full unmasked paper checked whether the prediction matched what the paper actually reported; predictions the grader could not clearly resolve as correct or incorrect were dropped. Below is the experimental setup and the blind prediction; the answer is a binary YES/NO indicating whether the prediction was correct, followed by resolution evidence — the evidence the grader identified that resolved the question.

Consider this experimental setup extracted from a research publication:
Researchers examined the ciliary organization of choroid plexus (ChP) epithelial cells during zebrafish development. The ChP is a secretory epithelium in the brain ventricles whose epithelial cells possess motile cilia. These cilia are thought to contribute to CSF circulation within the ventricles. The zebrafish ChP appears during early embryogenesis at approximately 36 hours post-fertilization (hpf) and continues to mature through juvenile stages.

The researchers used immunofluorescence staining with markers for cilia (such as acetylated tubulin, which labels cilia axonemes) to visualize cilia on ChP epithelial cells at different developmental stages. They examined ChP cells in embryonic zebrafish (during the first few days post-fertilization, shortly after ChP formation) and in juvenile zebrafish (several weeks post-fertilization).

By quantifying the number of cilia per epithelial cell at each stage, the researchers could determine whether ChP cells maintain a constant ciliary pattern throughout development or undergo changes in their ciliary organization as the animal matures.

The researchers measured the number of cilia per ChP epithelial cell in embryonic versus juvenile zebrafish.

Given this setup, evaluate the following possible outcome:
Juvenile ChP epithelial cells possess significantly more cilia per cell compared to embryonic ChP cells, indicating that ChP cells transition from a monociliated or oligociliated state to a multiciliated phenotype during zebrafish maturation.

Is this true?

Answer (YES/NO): YES